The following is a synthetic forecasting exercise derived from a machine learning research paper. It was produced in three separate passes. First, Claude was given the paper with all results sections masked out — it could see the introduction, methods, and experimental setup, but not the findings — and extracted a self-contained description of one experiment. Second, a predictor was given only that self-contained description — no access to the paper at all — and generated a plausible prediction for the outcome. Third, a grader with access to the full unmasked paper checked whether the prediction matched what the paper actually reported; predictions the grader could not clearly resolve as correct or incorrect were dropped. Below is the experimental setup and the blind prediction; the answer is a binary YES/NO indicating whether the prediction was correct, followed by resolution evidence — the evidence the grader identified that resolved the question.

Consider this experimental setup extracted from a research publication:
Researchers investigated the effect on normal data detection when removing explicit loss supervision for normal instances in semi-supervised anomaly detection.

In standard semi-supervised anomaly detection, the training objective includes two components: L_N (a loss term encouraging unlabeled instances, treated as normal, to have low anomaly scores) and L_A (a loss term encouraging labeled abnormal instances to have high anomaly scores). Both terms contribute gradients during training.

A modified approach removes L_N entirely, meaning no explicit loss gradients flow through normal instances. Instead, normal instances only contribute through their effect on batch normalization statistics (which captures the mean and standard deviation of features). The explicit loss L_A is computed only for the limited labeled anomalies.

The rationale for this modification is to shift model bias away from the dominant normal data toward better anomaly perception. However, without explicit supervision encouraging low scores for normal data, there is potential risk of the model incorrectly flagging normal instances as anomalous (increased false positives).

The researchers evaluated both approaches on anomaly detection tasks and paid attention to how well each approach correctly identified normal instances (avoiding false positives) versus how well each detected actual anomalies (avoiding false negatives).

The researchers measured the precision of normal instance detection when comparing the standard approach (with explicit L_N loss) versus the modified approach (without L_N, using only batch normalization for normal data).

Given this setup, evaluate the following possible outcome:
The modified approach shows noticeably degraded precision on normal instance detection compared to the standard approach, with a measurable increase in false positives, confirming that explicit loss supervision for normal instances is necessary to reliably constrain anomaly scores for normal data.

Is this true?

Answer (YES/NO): YES